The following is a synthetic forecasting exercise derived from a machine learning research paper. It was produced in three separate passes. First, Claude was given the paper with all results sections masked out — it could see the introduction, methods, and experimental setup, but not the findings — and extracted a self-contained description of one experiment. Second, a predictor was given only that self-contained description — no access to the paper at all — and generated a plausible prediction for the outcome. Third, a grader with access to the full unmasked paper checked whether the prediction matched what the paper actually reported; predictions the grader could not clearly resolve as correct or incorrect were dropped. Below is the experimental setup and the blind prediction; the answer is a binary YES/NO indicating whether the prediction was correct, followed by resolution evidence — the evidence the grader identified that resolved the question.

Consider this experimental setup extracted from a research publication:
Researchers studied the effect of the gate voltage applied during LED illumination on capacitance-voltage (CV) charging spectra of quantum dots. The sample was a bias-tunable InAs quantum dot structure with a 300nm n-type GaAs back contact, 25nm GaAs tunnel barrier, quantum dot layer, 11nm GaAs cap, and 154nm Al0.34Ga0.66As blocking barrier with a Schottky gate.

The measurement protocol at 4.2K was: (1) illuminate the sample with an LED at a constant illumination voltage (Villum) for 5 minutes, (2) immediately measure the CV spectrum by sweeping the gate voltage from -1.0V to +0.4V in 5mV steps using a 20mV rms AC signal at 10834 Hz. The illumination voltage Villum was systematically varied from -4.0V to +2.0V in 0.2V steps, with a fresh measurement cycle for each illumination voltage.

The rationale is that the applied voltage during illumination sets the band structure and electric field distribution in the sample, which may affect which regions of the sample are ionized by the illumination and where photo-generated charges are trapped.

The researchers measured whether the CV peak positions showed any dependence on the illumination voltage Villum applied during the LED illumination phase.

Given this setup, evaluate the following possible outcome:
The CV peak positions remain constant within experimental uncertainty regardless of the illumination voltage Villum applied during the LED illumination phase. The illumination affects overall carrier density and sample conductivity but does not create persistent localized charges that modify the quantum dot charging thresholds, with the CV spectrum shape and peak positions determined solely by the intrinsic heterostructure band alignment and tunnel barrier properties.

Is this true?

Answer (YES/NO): NO